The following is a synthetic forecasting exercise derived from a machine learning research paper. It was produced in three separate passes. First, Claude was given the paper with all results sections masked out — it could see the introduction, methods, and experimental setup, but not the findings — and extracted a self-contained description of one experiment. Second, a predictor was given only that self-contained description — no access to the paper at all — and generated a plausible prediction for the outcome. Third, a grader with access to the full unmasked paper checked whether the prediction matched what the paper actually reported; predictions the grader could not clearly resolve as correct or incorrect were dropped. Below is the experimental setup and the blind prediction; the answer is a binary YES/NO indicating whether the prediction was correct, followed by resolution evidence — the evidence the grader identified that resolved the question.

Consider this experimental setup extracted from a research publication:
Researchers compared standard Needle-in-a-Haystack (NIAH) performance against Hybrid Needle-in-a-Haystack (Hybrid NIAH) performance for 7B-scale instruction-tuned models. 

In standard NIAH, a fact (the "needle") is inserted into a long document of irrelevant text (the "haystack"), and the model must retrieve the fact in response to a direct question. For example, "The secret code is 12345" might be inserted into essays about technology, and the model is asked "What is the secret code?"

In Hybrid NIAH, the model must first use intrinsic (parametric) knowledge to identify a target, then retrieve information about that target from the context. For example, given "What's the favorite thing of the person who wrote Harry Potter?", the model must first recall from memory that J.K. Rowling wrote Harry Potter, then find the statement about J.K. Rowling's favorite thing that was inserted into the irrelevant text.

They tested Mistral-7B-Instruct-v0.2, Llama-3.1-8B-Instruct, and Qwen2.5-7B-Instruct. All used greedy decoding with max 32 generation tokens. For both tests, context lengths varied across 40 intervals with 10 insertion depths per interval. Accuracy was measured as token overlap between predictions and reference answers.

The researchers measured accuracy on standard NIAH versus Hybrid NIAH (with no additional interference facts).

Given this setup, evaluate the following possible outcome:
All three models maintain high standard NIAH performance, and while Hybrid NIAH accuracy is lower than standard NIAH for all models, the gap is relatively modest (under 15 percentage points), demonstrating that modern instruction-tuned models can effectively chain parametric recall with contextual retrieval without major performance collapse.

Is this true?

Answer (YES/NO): NO